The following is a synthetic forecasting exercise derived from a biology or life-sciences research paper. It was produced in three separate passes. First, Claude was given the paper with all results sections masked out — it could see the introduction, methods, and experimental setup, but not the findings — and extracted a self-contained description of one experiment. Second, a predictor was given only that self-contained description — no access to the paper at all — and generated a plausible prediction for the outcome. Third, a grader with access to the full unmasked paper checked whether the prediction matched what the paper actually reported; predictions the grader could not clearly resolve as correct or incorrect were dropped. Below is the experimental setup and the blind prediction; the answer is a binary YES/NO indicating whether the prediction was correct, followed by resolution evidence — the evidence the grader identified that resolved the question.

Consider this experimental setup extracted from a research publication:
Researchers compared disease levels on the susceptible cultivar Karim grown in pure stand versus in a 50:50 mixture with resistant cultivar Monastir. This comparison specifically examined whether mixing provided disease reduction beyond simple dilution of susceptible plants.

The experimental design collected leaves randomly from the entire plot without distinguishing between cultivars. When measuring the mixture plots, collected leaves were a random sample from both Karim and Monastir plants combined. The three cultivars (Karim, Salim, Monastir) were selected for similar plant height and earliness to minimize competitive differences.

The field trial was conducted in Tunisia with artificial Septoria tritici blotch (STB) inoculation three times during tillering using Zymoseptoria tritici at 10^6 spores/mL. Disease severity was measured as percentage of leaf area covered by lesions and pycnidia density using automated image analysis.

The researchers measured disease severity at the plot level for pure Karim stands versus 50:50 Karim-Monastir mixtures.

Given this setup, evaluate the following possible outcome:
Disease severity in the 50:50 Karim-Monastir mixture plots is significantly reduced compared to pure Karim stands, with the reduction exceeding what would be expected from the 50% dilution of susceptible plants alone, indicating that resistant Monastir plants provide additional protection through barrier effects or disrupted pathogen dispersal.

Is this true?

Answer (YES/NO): YES